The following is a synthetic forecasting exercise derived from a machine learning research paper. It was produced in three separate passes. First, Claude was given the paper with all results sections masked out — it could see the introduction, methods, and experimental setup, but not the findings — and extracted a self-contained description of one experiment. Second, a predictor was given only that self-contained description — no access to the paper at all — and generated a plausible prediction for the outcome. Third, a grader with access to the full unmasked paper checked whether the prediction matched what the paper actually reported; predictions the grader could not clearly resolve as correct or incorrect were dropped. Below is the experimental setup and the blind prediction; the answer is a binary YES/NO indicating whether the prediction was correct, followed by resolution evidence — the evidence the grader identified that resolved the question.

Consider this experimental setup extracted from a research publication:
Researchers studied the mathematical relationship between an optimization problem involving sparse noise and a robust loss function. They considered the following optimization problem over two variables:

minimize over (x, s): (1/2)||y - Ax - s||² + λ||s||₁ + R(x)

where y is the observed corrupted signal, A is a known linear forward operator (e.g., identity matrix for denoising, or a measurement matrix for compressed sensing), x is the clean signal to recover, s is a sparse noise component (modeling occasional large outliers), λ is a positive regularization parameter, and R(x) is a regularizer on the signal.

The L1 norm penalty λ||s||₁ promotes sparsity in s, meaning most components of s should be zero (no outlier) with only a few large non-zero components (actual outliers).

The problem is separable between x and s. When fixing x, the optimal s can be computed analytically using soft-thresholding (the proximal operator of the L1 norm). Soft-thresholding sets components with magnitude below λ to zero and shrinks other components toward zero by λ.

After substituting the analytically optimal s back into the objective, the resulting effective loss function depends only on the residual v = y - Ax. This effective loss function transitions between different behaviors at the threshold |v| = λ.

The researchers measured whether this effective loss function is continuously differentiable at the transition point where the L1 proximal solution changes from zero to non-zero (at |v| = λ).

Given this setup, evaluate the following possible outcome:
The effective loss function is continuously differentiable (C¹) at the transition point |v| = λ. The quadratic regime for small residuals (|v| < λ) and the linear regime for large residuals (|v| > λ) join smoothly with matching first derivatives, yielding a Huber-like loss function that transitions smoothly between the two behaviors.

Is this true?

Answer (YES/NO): YES